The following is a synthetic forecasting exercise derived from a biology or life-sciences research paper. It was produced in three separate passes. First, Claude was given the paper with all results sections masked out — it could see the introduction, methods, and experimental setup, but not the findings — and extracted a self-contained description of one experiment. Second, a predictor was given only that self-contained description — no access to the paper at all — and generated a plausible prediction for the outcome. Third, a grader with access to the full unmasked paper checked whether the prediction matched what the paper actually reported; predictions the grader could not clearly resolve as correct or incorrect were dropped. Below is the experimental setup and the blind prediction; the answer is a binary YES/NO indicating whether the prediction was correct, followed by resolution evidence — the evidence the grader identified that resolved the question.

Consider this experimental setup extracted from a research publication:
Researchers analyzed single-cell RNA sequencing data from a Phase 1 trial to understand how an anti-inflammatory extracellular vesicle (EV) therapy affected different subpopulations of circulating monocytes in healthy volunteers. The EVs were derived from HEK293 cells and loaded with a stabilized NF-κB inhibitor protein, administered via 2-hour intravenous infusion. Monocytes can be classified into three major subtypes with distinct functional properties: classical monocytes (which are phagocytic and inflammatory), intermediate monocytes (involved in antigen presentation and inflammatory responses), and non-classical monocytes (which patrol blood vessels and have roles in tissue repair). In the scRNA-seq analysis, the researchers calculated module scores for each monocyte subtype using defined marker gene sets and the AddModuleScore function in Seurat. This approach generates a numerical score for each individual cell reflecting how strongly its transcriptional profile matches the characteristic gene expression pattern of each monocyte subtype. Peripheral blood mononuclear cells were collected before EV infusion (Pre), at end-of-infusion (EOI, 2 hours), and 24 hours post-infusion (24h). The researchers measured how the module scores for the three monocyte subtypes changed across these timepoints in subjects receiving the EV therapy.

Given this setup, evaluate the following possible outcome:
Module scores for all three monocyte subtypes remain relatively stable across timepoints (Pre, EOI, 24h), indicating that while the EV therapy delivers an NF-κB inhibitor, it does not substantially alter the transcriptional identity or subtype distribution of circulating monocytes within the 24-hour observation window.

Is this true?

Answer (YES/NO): NO